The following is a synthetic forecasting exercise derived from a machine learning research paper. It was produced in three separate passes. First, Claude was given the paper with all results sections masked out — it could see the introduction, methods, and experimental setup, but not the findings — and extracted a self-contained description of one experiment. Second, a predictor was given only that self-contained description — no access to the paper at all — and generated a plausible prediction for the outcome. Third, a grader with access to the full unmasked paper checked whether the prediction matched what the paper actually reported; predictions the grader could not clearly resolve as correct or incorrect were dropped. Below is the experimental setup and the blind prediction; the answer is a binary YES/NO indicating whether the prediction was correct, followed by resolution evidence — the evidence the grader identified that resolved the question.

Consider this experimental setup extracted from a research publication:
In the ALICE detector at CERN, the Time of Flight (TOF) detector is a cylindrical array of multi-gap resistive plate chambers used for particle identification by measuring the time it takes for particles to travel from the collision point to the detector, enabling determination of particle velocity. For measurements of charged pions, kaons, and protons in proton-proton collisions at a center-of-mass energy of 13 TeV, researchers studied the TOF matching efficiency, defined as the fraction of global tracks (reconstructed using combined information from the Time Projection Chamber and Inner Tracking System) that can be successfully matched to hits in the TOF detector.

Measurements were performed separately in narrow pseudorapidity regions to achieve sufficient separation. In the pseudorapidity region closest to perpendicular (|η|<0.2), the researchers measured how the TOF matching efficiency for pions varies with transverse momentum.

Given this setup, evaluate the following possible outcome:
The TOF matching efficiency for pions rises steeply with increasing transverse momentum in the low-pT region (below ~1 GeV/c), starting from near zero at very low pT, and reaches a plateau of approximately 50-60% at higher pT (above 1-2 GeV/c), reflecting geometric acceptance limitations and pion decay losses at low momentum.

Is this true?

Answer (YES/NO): NO